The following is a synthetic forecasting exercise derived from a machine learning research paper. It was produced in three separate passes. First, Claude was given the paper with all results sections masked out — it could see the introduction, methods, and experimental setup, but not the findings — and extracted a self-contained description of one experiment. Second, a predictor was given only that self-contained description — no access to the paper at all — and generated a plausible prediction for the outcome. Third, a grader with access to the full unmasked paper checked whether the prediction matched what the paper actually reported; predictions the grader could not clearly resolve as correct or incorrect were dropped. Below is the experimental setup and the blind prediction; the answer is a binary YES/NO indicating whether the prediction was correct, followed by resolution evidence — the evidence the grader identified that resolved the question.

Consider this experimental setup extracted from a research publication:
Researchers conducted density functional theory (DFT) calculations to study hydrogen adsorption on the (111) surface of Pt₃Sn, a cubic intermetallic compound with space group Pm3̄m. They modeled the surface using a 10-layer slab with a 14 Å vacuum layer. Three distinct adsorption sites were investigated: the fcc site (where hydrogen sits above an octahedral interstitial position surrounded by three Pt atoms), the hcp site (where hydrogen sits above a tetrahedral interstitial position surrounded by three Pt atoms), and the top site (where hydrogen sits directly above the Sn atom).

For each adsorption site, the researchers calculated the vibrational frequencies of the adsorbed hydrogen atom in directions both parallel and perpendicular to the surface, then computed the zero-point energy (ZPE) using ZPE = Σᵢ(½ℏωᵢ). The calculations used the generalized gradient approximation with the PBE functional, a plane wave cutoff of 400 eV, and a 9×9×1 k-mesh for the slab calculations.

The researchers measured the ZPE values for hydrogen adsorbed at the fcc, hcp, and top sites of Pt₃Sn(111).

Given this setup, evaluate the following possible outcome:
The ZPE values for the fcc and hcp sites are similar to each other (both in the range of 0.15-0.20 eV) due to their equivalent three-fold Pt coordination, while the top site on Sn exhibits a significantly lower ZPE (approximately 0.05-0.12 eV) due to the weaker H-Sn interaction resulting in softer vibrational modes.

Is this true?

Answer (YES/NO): NO